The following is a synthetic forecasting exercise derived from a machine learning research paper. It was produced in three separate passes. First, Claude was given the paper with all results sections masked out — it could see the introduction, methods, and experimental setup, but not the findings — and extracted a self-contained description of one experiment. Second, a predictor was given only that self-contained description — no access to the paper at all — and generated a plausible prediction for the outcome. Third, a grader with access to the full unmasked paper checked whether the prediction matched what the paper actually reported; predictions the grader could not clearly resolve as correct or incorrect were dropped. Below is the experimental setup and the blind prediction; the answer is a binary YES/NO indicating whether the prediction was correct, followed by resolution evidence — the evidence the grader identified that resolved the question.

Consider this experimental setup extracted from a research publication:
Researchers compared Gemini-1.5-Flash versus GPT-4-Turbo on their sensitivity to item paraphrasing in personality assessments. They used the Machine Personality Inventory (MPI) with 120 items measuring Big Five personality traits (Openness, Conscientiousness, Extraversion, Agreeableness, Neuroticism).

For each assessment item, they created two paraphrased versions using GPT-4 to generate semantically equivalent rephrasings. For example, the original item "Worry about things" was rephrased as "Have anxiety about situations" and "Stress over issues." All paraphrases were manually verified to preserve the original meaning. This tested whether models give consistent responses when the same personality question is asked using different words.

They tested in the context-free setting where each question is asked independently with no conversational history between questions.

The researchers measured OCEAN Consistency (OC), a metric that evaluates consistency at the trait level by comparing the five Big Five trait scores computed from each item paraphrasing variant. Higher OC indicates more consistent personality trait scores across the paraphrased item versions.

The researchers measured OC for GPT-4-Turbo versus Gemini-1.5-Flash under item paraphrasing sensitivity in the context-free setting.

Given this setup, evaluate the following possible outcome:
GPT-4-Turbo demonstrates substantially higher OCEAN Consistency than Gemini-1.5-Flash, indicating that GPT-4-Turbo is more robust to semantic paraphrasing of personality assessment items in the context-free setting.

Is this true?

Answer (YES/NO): NO